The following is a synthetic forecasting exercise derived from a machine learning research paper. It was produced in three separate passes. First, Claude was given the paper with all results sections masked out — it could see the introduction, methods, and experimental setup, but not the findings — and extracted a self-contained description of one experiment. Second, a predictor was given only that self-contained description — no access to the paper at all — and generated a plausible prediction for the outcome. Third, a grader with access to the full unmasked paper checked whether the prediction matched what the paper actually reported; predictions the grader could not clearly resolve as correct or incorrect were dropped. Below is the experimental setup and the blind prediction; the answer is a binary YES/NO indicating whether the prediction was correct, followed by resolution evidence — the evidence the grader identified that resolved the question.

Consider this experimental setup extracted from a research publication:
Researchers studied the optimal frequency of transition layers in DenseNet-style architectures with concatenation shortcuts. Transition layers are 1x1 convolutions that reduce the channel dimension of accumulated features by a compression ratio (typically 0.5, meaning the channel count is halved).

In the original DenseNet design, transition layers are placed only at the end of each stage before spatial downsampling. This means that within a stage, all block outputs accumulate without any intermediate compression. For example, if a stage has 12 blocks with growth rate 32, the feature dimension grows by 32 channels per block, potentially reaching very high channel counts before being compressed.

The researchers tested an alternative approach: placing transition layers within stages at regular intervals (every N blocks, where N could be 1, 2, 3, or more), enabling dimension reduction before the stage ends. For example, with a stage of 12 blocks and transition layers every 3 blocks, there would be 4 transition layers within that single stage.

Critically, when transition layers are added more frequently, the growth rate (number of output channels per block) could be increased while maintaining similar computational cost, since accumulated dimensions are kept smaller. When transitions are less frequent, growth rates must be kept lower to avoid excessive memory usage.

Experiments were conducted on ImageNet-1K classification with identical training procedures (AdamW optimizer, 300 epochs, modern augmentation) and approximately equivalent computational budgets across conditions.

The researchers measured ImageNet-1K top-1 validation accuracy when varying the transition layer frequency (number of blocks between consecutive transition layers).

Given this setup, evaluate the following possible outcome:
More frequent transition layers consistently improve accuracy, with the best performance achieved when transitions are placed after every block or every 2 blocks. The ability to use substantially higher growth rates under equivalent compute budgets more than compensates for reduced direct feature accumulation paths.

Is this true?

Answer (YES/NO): NO